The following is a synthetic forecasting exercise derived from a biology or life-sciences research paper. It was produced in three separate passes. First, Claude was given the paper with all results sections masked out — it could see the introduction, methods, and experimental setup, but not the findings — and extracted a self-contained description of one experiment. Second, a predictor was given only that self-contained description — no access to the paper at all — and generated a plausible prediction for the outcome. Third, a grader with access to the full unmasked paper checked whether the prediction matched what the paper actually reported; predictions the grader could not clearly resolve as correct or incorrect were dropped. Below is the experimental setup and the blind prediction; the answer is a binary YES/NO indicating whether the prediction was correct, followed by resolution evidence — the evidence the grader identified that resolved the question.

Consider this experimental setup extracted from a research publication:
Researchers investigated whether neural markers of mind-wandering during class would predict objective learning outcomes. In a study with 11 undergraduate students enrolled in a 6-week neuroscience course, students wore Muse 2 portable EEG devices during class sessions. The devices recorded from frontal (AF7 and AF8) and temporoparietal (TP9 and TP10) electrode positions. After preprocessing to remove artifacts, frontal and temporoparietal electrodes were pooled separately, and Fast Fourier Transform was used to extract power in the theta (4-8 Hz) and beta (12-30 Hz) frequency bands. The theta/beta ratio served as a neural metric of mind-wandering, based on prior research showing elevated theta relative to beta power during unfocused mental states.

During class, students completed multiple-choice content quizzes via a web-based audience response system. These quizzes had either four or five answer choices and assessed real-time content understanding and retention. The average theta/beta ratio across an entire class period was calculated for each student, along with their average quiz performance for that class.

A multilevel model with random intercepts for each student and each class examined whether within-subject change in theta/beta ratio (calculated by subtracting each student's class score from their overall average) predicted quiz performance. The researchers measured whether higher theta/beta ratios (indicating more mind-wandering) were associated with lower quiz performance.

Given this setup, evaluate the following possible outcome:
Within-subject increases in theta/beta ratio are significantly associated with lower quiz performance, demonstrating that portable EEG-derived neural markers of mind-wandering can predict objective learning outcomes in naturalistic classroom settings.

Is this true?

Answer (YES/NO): NO